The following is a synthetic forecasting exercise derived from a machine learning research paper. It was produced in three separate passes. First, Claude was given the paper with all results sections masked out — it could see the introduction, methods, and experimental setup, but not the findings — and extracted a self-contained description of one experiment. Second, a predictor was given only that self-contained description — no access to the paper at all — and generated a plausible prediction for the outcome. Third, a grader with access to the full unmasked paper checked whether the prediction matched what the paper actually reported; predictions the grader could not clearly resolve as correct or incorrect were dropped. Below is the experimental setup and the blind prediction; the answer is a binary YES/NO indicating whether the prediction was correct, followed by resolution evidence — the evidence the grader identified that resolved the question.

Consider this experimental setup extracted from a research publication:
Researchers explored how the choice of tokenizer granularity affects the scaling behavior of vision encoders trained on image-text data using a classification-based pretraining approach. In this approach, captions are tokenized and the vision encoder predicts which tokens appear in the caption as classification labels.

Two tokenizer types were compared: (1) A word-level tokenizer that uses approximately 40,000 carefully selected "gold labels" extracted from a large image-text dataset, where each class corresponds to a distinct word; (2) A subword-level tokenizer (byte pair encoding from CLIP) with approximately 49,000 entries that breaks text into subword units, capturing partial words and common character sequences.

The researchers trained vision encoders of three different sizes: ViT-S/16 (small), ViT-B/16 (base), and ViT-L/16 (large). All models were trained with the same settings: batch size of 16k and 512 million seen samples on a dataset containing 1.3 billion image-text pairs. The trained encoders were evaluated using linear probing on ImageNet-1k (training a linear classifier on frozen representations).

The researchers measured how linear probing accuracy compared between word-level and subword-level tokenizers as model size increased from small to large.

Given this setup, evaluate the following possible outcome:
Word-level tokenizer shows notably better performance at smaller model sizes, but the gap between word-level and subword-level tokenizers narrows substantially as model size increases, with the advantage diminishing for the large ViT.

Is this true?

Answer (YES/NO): NO